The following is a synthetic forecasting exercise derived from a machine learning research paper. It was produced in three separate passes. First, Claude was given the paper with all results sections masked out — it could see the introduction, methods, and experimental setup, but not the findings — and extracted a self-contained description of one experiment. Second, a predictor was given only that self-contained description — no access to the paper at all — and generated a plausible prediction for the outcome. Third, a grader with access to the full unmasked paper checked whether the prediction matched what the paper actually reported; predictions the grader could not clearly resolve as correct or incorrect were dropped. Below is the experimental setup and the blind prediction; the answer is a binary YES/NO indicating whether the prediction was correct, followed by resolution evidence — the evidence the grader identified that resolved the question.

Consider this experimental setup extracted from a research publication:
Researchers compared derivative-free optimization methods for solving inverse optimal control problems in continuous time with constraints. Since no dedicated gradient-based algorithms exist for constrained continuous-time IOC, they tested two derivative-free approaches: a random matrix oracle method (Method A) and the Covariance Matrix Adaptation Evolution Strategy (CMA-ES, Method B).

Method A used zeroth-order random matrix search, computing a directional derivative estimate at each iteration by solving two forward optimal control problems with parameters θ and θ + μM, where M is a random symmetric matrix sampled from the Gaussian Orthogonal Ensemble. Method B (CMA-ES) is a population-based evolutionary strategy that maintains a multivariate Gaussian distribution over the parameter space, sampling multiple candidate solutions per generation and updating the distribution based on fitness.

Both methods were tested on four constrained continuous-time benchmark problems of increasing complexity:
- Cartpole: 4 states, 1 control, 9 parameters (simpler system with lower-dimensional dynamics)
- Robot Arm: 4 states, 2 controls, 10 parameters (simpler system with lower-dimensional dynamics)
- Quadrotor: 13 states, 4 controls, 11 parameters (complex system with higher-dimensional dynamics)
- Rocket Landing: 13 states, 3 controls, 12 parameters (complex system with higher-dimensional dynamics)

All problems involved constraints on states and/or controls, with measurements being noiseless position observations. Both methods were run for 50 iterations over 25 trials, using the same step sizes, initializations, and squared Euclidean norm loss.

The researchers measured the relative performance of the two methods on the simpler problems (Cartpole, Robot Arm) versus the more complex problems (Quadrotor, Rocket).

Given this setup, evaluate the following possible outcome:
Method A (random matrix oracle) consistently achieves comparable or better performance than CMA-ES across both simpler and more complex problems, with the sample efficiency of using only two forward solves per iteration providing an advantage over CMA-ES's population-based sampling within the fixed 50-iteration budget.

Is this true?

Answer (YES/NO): NO